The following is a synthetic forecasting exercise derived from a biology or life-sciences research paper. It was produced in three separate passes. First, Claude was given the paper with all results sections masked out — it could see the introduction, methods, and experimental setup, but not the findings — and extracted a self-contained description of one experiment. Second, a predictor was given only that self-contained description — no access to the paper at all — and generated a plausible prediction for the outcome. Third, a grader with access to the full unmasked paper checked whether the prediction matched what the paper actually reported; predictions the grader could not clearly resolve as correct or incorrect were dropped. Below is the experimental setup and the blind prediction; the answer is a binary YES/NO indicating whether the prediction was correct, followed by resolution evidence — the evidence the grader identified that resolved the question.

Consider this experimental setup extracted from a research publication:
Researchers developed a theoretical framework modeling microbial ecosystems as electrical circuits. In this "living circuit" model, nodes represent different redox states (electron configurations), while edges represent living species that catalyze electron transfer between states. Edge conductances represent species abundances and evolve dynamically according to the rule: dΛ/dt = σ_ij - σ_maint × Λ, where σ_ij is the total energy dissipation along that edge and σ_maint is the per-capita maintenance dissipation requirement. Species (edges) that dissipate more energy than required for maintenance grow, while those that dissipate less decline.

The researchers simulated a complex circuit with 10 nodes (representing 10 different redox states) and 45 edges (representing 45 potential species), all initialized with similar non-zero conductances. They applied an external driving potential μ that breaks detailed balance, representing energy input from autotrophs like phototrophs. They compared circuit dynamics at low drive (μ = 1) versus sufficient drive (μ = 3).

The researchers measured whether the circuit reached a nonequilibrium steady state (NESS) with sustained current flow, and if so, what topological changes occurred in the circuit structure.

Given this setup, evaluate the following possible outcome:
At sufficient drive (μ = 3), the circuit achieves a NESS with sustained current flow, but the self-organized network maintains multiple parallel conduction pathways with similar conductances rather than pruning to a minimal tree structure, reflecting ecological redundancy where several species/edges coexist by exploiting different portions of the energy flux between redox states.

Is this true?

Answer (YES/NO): YES